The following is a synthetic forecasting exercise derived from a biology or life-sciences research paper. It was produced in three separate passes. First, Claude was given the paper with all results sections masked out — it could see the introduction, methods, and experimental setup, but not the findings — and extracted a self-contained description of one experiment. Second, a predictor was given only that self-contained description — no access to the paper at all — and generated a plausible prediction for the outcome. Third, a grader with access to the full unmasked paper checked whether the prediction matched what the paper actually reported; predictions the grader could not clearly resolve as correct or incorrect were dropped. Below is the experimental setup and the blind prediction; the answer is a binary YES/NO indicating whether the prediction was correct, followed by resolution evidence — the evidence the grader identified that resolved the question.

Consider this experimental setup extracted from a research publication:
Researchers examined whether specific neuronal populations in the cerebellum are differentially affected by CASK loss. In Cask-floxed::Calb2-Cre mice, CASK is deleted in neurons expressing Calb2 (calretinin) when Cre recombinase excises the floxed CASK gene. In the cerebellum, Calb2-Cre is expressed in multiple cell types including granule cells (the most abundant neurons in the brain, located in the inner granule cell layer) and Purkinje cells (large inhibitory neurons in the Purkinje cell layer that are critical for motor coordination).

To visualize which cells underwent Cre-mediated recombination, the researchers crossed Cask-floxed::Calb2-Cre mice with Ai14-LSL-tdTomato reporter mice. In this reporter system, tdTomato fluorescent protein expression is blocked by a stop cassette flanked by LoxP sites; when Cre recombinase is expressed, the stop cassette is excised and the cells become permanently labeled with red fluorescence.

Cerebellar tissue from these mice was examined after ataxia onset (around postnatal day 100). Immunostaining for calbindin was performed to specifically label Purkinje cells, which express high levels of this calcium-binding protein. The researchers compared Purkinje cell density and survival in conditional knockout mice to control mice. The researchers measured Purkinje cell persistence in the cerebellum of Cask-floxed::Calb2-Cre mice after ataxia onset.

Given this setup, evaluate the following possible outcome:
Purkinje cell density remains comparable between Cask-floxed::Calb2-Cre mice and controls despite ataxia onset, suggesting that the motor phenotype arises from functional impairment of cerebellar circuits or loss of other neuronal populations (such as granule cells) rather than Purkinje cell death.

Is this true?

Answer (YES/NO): YES